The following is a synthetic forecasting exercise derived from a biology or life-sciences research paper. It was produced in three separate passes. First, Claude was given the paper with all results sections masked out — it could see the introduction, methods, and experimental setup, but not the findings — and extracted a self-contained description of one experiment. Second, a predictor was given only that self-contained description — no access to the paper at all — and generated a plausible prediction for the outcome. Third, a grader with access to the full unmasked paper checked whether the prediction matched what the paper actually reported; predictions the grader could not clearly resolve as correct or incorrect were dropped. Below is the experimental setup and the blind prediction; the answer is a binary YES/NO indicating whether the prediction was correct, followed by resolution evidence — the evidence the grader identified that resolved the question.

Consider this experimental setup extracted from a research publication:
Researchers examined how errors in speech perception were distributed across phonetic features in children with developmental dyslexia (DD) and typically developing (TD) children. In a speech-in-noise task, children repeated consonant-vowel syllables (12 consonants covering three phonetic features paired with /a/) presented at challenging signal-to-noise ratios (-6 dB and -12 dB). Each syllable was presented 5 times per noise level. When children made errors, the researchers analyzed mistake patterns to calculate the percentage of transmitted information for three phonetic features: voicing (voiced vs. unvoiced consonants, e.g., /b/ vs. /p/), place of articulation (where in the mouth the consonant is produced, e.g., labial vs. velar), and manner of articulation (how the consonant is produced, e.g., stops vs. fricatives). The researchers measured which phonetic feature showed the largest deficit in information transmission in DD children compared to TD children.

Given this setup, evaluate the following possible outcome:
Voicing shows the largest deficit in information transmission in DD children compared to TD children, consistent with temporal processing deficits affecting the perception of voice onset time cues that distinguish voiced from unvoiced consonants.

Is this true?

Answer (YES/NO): NO